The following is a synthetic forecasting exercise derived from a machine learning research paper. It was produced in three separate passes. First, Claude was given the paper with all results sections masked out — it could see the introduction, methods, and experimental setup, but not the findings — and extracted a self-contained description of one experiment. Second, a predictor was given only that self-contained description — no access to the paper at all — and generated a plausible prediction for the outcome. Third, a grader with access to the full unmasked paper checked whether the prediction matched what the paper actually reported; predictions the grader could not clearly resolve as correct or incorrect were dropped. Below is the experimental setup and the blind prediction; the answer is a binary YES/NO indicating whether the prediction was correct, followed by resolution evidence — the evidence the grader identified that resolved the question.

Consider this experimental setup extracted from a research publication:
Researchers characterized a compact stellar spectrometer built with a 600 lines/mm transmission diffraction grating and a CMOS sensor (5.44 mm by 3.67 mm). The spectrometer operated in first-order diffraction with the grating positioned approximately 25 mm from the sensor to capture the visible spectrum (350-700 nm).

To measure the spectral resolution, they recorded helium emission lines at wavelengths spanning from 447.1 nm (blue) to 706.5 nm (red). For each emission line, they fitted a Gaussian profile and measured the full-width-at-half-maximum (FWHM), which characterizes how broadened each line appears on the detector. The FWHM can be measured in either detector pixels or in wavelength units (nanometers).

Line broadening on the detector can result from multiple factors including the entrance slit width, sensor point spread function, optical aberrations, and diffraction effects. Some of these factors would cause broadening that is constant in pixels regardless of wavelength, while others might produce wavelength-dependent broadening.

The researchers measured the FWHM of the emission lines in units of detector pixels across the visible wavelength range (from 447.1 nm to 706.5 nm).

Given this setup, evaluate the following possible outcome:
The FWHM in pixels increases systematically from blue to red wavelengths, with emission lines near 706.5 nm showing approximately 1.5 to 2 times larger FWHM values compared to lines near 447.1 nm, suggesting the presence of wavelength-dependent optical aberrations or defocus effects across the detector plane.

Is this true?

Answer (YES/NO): NO